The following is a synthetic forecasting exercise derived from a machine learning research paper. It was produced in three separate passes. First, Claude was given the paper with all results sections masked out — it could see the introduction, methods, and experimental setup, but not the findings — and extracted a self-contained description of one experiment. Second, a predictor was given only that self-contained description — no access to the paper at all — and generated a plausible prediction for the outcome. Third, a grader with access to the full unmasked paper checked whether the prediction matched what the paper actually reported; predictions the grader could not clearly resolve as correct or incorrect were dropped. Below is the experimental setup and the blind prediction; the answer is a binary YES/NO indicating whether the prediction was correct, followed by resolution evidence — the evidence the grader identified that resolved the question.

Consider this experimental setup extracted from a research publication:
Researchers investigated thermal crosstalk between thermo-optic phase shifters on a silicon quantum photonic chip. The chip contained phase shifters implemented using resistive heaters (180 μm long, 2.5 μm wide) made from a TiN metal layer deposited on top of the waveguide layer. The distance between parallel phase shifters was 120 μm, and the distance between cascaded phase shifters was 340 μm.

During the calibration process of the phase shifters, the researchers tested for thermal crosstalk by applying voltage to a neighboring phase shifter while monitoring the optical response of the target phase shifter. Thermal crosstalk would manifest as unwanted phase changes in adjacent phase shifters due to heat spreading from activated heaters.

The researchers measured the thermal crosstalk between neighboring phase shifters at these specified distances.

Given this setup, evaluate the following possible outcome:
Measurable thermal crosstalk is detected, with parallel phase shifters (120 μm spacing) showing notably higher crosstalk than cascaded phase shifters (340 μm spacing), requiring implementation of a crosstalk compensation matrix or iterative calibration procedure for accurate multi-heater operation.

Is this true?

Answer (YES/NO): NO